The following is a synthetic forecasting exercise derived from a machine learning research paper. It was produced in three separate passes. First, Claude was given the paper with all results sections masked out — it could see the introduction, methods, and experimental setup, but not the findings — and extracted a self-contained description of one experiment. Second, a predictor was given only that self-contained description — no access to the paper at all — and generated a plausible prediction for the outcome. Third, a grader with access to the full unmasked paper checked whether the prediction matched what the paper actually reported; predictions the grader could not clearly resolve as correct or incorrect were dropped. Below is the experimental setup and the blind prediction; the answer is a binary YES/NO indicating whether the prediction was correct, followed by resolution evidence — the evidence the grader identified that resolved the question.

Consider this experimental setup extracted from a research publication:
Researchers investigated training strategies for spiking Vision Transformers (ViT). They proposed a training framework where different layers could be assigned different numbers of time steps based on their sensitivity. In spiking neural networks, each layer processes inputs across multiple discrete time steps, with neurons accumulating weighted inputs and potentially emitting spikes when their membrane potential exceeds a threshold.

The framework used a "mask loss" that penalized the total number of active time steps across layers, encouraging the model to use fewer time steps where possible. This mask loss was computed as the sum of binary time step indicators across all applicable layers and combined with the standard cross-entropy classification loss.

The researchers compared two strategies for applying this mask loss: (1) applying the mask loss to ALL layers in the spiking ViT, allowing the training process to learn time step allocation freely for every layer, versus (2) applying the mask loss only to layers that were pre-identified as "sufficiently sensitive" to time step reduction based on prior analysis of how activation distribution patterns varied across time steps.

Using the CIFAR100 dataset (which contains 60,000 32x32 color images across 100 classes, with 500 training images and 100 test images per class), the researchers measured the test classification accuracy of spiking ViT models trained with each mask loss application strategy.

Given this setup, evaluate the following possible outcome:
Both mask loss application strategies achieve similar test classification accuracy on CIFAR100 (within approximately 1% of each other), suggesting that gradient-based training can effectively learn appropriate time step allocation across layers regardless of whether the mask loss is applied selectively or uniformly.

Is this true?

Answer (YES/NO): NO